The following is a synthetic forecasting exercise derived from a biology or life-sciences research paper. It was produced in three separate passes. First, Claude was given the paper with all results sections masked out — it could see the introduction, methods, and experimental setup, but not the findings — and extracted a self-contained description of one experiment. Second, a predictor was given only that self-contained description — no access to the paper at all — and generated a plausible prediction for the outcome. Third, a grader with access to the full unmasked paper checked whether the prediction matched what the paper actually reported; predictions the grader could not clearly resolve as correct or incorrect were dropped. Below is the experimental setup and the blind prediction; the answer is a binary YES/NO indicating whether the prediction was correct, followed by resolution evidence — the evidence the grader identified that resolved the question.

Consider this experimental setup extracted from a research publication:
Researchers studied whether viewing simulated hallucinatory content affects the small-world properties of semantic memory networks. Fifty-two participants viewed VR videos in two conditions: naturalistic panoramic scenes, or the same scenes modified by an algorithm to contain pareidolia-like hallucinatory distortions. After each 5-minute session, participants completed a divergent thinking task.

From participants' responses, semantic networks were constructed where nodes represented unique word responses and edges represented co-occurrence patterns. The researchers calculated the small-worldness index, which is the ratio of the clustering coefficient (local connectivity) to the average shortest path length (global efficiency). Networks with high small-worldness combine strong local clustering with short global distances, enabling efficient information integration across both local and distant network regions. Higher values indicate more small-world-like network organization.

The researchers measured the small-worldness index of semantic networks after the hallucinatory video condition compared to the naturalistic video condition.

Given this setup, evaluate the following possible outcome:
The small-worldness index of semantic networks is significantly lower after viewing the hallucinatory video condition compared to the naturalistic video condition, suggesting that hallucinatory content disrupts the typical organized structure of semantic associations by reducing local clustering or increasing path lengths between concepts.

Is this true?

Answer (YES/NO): NO